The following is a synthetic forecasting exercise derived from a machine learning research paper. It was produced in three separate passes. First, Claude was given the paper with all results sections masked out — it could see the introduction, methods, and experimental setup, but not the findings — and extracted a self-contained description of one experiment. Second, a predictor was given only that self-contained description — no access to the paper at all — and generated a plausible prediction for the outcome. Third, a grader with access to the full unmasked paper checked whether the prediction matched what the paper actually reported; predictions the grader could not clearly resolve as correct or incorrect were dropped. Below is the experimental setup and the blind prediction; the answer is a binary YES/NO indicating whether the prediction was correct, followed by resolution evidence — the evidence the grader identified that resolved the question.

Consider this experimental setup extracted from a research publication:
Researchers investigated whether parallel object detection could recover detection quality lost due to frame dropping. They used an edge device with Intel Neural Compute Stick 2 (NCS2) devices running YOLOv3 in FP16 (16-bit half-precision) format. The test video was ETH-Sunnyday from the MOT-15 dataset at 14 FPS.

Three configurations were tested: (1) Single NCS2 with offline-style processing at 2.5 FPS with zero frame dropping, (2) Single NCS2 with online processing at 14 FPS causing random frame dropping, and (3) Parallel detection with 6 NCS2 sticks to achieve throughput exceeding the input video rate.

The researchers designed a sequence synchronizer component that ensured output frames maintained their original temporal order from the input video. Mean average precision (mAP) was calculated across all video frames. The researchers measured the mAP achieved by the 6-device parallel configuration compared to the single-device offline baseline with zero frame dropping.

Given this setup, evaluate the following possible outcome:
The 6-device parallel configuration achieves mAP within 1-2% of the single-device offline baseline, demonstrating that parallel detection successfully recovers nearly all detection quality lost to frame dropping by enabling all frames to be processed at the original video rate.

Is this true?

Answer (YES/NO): YES